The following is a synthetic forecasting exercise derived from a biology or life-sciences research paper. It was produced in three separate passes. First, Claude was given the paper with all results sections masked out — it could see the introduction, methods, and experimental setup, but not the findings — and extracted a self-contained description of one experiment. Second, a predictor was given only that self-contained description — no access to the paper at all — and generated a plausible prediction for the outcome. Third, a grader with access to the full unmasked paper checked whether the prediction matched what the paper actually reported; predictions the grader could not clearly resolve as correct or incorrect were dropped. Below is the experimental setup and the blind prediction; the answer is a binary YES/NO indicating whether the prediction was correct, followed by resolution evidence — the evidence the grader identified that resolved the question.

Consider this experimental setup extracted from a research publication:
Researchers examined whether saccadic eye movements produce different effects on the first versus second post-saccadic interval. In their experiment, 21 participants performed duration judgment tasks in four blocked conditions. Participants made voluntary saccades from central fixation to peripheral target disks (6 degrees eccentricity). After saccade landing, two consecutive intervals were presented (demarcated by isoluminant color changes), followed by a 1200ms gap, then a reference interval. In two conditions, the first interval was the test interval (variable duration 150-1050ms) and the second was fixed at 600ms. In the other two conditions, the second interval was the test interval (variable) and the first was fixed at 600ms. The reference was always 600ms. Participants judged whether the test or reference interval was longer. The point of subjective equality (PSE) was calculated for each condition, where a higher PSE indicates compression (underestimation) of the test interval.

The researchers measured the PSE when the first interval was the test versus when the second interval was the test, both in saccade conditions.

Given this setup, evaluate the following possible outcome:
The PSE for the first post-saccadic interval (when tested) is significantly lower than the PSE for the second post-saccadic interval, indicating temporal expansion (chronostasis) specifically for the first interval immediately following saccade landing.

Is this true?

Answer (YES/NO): NO